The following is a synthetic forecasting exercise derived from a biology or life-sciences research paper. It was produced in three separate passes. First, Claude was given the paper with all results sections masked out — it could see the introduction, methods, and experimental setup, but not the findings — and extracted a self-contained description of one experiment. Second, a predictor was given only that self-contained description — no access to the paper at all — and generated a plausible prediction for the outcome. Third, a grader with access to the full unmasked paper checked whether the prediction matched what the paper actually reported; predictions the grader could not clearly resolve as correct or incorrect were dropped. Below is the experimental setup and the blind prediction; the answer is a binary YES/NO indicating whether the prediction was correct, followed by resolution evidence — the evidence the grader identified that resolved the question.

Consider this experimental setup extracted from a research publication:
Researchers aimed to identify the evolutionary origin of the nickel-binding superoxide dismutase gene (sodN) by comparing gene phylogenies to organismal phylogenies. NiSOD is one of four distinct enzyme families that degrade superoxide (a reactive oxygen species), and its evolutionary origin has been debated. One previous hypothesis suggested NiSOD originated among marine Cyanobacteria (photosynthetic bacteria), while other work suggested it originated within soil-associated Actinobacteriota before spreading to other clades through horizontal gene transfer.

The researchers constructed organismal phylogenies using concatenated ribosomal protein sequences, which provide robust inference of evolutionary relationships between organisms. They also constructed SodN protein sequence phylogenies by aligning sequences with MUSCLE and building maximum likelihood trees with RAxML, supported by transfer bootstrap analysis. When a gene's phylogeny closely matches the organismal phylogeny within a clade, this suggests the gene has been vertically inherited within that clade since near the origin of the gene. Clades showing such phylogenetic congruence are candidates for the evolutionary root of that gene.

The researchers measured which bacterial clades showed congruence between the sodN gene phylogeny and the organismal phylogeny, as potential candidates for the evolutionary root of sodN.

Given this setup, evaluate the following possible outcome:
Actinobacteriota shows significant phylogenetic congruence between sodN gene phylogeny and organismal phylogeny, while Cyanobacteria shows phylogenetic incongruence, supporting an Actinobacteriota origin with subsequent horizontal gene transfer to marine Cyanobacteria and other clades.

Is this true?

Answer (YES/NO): NO